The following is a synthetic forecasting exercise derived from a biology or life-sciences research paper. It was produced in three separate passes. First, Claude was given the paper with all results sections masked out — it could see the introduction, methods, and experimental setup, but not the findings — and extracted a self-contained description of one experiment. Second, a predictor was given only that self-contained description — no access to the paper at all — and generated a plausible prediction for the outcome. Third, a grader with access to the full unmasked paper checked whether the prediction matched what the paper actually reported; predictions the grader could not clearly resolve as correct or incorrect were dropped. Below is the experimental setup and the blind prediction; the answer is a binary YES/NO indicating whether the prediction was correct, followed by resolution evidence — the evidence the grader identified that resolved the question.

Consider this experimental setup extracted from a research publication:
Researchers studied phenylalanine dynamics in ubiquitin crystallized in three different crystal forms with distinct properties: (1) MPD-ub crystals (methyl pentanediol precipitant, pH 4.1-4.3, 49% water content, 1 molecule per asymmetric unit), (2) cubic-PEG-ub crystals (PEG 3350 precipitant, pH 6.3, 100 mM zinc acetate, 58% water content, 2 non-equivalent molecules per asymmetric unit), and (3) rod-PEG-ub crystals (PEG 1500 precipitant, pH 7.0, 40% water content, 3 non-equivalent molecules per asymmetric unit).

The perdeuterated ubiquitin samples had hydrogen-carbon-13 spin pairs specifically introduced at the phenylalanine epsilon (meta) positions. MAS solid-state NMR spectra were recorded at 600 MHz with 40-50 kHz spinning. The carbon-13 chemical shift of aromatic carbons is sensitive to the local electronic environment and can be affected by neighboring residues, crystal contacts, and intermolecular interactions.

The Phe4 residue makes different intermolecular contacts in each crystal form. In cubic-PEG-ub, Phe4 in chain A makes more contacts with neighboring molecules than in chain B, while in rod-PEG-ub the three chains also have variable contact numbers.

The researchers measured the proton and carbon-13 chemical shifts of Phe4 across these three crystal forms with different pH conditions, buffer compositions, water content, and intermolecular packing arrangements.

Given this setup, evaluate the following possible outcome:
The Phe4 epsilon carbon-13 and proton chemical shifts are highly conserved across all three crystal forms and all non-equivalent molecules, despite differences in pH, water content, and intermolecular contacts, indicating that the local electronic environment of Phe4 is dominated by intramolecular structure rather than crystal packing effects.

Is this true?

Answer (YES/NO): NO